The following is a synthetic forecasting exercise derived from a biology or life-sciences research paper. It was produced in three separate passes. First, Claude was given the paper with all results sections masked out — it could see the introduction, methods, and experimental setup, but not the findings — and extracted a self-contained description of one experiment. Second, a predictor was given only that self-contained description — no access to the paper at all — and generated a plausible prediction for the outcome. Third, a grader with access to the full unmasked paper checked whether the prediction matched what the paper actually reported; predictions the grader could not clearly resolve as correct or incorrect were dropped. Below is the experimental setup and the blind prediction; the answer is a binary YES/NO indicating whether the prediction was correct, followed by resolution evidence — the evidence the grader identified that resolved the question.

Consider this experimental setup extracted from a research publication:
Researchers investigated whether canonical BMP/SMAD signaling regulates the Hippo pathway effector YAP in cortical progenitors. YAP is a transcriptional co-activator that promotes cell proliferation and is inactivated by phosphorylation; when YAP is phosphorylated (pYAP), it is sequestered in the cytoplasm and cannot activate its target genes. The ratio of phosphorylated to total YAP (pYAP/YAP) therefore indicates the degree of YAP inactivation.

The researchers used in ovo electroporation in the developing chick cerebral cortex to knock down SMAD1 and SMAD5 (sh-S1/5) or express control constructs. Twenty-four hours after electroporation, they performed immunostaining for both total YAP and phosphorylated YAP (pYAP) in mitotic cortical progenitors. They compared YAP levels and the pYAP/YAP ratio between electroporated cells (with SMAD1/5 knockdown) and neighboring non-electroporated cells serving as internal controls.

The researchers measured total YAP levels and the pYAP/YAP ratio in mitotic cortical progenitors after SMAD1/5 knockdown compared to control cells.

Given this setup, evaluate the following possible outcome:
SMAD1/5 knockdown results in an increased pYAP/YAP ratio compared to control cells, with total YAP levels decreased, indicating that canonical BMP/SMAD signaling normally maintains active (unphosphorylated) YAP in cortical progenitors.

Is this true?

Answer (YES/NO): YES